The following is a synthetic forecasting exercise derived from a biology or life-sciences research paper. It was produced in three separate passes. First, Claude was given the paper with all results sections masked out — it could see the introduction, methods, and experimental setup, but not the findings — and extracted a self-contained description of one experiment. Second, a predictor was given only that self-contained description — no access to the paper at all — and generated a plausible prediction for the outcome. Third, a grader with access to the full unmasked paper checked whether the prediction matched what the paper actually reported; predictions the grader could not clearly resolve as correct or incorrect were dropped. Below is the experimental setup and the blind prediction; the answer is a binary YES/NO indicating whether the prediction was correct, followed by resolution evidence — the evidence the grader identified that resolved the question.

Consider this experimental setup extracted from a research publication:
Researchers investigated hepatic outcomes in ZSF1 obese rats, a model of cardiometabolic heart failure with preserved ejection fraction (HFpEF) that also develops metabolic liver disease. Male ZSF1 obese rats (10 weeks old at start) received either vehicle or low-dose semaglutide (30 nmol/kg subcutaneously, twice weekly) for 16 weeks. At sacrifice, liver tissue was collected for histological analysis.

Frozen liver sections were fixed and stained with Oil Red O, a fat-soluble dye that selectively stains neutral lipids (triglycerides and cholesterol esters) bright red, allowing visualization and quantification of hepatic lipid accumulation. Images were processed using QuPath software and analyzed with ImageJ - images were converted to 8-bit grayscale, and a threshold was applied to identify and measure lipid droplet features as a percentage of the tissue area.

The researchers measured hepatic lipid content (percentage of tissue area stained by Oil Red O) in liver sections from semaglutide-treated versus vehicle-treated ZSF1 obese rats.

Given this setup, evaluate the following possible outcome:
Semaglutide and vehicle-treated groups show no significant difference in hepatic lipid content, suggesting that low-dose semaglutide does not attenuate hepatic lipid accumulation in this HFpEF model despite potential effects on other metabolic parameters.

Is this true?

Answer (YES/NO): NO